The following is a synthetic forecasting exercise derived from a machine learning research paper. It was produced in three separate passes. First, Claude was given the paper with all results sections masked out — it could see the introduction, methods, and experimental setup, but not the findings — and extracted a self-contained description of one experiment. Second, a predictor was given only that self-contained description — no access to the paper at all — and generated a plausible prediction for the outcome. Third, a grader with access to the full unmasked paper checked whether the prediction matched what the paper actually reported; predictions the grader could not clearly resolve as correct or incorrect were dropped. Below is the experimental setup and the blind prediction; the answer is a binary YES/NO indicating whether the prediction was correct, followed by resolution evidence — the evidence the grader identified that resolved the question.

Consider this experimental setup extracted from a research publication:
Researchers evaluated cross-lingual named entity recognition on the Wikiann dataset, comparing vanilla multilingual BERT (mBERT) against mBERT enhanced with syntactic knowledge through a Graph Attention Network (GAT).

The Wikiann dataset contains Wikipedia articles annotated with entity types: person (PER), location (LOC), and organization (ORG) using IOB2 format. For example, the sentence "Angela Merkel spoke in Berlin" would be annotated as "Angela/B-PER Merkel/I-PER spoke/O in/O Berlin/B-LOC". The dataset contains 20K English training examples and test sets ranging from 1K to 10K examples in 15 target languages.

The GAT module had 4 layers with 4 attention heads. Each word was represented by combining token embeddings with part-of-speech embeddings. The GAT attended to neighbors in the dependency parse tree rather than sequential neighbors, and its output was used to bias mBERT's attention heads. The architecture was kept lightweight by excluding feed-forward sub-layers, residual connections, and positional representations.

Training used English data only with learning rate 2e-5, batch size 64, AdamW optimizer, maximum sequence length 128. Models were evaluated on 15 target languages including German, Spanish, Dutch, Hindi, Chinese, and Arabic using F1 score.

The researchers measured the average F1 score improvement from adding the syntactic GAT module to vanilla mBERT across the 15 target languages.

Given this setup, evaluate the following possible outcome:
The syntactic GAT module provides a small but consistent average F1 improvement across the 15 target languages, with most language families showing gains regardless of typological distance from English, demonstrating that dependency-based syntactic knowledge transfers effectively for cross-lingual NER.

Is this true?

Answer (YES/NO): NO